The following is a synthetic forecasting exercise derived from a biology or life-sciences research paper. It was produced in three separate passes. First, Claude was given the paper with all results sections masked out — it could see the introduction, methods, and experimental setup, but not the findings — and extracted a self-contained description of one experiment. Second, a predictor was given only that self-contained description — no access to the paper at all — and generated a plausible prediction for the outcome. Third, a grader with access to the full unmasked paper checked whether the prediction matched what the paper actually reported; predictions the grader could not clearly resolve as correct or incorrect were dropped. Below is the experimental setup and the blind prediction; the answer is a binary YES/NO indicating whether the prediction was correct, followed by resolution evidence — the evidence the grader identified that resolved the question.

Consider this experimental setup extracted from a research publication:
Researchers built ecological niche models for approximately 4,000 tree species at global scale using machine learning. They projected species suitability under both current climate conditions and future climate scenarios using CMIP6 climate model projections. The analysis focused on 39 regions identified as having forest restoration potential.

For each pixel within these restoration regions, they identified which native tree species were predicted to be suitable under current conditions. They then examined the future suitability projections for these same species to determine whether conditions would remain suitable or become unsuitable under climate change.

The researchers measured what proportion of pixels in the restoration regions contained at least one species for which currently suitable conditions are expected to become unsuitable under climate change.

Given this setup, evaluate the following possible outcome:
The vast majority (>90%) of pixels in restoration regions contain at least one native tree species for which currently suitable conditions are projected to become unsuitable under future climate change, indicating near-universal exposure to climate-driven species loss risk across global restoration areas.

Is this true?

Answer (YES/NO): YES